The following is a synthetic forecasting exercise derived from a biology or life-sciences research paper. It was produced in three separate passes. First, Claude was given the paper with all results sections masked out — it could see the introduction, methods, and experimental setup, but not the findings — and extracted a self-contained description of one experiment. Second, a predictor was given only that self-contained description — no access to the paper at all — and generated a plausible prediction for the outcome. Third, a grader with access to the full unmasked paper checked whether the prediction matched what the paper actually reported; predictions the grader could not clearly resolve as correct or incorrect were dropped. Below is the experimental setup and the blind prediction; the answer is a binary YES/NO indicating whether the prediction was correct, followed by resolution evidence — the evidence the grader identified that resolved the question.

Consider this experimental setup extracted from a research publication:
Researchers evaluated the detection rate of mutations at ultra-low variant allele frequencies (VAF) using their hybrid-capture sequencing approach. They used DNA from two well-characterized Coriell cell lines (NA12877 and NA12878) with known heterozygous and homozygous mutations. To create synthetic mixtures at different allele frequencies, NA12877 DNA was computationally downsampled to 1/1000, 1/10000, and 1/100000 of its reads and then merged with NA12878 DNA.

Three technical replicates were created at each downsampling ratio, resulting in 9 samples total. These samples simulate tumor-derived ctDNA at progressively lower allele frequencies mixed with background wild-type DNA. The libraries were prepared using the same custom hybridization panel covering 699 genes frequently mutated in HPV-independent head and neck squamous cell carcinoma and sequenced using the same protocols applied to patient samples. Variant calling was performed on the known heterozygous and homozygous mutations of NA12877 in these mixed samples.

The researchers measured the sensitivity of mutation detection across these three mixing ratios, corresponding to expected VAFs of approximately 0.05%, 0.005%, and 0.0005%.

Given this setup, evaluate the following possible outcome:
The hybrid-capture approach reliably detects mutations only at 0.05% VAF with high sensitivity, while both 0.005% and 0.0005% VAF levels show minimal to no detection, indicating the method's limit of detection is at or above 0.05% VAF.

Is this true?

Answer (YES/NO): NO